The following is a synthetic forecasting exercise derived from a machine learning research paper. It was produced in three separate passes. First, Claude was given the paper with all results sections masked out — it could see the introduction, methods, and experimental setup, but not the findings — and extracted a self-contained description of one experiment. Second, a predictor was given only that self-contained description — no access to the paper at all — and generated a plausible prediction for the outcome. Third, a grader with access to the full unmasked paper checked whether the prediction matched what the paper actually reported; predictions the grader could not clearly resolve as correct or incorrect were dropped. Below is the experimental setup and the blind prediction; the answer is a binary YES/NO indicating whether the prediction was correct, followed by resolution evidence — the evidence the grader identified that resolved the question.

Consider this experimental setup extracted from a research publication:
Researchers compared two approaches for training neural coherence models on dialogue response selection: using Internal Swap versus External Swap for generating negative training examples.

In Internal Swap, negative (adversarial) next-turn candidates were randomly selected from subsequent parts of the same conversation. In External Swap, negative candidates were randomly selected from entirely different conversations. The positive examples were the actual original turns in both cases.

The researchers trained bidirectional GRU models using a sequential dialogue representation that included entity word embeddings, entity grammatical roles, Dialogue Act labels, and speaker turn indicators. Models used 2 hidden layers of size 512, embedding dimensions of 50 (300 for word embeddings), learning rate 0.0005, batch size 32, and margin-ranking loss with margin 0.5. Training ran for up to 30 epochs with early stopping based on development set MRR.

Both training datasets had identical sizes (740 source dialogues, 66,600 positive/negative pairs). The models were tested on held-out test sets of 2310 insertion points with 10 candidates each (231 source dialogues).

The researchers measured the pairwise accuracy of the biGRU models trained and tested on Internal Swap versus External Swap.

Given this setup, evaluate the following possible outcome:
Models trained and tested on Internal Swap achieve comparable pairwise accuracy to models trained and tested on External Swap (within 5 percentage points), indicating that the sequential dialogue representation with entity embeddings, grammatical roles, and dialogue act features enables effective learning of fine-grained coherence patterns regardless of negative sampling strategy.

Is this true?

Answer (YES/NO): YES